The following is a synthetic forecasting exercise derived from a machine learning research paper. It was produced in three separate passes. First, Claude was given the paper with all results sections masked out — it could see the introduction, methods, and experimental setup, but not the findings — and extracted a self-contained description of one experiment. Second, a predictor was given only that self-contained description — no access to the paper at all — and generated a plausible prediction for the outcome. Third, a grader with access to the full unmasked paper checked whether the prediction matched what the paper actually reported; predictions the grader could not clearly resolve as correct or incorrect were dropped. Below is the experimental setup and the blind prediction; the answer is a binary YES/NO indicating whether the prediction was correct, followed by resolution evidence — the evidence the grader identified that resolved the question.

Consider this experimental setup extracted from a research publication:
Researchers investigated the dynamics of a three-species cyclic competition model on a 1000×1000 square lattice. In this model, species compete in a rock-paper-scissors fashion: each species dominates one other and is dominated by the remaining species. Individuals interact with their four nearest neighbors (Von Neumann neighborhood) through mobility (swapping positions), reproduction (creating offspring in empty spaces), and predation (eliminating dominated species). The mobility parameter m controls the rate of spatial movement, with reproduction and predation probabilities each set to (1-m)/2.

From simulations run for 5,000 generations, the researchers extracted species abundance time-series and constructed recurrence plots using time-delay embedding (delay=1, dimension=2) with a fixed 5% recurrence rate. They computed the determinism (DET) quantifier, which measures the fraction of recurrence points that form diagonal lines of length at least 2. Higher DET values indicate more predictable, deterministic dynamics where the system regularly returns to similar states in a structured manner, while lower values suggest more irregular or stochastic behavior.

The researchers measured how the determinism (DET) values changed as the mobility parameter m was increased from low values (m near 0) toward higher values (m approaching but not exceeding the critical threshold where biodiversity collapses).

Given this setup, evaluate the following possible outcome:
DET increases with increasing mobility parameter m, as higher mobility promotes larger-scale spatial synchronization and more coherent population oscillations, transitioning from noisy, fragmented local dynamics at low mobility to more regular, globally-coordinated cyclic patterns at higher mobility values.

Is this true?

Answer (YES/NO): YES